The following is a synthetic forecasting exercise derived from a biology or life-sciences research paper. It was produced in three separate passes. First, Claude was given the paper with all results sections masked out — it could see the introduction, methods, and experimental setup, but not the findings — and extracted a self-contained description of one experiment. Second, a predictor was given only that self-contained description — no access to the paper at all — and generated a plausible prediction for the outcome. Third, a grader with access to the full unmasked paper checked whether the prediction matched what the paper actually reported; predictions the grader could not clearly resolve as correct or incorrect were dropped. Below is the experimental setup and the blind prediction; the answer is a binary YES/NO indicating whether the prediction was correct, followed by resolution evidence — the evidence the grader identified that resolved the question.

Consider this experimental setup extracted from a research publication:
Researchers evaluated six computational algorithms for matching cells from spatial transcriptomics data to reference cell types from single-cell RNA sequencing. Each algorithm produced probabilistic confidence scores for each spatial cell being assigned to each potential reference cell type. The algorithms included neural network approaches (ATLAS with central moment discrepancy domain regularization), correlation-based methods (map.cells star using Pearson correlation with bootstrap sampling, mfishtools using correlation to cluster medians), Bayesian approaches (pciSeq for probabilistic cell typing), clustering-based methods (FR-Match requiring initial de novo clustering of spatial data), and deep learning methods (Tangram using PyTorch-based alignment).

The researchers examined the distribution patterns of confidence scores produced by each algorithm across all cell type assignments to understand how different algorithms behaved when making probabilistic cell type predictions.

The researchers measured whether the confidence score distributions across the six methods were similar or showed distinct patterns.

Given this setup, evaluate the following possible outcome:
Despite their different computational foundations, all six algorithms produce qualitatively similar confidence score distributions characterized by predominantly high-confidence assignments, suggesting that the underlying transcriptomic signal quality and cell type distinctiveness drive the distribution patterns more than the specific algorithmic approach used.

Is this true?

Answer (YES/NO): NO